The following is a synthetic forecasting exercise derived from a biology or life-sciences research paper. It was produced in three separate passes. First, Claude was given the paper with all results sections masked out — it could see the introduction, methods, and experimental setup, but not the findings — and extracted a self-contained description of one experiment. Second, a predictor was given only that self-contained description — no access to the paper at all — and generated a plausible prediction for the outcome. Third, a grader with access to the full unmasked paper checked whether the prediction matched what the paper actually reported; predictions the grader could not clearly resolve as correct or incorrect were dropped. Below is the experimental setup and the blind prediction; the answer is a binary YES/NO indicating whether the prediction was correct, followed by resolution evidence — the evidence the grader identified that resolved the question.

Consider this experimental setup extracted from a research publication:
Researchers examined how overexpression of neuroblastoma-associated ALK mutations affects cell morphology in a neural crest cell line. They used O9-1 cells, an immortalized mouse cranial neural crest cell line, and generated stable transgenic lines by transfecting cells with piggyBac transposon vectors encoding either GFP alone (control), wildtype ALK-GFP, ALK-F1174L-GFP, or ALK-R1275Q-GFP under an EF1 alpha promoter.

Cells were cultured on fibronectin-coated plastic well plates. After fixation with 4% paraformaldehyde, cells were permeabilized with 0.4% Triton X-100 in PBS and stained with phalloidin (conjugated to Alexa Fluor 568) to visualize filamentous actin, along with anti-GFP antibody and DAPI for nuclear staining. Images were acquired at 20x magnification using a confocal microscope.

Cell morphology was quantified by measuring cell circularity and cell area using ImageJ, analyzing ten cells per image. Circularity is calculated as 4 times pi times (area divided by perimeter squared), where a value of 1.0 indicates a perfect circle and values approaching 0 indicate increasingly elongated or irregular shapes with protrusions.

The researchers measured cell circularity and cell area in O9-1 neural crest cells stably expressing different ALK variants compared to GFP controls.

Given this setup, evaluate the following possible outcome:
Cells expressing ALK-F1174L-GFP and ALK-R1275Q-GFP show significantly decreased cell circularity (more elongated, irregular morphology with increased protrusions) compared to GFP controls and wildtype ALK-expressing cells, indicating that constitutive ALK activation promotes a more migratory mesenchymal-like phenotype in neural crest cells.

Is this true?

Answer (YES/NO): NO